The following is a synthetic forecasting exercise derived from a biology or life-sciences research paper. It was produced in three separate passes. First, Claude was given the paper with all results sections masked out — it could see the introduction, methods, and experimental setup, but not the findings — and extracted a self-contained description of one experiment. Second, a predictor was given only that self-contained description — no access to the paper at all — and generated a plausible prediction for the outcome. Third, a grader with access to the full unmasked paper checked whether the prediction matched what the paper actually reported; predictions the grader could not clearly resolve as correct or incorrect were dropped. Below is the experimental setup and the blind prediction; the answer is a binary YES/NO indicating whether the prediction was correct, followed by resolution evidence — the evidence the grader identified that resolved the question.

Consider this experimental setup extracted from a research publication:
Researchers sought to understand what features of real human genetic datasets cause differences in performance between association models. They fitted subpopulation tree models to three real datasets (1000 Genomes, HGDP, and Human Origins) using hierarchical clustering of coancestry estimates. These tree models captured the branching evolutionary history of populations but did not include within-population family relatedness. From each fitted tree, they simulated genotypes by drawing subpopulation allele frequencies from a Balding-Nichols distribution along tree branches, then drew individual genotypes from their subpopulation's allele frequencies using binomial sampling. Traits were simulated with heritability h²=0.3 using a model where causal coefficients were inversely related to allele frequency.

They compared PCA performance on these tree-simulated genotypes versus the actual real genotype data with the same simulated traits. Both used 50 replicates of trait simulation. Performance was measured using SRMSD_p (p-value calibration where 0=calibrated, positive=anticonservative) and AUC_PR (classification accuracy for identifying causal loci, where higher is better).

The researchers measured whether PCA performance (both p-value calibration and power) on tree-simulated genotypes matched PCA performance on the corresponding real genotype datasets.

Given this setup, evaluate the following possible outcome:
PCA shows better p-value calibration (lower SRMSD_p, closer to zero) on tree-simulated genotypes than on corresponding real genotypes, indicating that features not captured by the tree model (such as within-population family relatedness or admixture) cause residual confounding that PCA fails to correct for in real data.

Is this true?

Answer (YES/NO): YES